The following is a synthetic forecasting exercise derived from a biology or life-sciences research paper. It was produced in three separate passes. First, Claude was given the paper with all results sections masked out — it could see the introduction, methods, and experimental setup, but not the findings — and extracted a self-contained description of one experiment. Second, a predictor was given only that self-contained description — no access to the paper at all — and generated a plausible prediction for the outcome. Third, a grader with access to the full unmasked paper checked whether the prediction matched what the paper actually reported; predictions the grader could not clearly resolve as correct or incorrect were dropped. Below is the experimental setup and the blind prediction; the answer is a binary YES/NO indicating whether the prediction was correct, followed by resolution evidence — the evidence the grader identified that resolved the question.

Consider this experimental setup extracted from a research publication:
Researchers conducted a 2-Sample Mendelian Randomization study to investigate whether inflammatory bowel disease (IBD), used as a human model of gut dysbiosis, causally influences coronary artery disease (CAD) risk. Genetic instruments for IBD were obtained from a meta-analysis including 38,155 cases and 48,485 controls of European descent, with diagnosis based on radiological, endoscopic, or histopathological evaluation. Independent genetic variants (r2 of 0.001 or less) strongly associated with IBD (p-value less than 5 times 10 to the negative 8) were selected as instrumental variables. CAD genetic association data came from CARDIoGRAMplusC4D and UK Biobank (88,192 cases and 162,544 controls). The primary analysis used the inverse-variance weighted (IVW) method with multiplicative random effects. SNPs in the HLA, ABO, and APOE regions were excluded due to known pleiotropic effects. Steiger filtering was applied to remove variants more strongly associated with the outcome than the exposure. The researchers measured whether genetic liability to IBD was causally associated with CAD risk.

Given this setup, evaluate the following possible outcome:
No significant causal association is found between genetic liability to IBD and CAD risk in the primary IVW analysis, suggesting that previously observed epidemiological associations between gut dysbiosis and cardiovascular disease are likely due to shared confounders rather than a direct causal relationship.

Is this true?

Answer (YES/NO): YES